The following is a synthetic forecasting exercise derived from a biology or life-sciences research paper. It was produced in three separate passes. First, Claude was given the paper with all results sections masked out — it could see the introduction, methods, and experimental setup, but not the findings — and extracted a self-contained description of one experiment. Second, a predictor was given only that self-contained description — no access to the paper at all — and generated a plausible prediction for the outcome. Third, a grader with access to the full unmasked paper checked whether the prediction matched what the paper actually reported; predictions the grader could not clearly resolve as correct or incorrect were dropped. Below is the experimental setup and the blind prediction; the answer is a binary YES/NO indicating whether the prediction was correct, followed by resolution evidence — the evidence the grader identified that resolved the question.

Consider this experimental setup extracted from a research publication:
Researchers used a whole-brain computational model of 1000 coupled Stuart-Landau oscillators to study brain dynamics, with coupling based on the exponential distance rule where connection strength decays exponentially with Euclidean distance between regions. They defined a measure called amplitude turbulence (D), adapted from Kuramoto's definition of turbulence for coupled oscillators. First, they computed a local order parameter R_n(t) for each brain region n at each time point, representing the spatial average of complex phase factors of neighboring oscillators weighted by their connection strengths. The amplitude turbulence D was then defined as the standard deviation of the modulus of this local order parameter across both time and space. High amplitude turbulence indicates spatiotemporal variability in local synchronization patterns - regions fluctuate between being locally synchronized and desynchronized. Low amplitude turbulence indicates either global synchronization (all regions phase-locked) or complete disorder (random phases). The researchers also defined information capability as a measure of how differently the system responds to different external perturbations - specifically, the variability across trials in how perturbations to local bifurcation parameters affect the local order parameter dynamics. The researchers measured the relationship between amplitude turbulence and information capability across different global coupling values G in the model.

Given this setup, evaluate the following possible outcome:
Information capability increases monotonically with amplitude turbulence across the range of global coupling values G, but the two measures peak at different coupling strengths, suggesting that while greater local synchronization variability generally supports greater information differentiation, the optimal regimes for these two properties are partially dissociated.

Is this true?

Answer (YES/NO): NO